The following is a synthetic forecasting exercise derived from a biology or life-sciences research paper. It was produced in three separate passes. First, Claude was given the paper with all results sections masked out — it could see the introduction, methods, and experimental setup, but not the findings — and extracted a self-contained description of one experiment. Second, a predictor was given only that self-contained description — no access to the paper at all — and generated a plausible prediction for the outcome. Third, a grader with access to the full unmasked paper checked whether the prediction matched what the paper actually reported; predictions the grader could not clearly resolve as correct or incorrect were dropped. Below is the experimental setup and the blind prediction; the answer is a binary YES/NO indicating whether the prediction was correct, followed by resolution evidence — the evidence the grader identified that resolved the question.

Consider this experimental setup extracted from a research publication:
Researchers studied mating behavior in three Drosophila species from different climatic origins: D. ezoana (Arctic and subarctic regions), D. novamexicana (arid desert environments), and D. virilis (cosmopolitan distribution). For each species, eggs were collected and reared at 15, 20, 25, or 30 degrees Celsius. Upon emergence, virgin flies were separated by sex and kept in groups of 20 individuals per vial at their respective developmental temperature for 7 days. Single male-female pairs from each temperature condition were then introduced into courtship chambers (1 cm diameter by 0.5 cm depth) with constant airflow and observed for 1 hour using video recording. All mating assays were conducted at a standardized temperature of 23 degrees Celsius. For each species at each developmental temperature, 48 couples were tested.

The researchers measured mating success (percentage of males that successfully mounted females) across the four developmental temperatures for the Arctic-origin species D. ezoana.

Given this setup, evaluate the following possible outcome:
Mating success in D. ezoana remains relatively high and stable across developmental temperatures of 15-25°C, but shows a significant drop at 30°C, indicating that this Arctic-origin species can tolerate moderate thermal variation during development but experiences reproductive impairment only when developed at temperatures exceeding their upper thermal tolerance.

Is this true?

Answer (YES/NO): NO